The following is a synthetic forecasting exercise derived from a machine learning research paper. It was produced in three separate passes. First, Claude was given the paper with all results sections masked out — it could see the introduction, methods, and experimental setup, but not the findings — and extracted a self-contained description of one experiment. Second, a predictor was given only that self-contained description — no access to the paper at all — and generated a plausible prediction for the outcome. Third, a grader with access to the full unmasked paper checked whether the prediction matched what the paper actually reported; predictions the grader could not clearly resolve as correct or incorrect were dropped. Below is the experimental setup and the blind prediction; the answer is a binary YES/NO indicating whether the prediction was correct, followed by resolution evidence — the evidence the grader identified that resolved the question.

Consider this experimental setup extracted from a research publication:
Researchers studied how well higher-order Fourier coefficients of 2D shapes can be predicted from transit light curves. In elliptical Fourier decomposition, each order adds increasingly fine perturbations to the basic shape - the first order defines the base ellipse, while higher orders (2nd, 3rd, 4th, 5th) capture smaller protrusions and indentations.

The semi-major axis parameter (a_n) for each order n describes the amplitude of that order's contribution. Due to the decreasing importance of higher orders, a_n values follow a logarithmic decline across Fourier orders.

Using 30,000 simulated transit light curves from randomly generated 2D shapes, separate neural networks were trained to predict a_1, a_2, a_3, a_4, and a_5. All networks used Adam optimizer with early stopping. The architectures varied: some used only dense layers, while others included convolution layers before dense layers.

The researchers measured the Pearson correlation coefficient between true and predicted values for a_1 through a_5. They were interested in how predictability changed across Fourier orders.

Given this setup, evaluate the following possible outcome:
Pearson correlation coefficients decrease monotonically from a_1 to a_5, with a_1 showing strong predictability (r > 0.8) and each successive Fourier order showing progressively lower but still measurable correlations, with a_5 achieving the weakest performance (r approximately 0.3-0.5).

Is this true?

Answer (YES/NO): NO